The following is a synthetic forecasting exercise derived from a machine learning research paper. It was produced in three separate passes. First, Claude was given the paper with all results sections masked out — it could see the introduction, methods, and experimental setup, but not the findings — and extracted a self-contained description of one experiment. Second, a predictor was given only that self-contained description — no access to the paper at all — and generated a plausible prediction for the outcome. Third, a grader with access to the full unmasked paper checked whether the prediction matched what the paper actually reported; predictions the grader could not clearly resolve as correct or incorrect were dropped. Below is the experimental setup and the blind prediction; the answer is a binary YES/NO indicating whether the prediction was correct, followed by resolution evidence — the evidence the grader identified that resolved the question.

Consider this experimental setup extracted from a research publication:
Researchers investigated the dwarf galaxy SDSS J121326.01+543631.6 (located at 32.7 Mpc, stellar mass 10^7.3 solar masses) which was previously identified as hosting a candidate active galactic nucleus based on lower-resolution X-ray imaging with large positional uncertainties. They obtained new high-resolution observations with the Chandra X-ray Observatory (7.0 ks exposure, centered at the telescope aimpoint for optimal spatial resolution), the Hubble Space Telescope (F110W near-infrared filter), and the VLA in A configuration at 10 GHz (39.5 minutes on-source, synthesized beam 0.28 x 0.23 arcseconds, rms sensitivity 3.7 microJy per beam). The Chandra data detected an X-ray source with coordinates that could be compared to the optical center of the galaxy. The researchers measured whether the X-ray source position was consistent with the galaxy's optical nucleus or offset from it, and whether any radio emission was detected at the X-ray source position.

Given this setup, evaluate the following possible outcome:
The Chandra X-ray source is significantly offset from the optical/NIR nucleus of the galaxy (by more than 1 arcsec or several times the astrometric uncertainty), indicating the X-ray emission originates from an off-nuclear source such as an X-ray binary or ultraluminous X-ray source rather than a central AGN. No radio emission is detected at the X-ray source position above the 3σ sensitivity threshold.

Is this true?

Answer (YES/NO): YES